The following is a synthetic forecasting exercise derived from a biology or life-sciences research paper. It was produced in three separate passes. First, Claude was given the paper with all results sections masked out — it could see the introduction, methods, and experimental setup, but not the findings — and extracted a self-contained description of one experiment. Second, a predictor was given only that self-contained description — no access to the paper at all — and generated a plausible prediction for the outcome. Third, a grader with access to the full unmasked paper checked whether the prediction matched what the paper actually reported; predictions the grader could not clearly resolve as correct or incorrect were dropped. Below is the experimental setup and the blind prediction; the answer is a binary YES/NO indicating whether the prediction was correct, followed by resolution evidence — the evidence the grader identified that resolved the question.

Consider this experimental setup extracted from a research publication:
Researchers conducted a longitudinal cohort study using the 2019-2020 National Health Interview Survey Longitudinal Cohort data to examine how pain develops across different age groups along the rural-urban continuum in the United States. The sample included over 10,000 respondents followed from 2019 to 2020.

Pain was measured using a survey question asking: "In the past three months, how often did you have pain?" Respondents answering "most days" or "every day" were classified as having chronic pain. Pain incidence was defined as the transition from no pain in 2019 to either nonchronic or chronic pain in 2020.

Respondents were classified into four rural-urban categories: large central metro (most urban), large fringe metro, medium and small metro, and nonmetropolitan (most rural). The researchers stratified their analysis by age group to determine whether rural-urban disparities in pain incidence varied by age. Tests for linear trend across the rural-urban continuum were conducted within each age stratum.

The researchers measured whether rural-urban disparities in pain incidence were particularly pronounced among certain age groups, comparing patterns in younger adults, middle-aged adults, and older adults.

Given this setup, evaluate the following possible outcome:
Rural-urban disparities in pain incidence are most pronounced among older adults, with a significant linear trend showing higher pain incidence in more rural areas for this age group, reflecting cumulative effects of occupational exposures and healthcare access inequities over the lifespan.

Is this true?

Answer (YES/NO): NO